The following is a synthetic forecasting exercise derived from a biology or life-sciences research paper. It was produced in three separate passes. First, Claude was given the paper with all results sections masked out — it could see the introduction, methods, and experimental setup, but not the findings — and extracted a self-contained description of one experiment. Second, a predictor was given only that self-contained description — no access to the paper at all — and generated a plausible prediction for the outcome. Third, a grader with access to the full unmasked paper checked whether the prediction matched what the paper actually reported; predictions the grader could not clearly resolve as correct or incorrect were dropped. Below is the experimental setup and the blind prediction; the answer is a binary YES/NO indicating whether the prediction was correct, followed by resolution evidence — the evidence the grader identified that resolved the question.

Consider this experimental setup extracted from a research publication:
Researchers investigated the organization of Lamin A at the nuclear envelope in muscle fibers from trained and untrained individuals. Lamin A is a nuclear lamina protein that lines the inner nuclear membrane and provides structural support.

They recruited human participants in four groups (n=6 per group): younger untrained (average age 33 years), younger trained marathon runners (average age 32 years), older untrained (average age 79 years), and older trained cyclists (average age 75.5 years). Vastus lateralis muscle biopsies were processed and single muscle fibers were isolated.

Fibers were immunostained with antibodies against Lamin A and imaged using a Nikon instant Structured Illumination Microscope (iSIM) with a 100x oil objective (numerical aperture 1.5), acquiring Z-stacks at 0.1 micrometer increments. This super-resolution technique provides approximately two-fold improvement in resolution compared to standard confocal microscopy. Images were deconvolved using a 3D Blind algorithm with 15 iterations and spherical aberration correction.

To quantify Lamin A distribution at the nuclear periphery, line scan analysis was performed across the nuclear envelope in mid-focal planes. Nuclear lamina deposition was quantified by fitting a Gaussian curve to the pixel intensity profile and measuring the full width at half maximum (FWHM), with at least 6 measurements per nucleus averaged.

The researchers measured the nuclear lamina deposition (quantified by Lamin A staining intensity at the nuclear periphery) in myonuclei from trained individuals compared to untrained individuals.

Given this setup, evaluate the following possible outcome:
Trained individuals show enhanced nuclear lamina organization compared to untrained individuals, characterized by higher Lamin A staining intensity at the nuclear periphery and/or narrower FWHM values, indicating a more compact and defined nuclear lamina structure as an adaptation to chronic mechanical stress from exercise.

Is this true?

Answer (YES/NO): NO